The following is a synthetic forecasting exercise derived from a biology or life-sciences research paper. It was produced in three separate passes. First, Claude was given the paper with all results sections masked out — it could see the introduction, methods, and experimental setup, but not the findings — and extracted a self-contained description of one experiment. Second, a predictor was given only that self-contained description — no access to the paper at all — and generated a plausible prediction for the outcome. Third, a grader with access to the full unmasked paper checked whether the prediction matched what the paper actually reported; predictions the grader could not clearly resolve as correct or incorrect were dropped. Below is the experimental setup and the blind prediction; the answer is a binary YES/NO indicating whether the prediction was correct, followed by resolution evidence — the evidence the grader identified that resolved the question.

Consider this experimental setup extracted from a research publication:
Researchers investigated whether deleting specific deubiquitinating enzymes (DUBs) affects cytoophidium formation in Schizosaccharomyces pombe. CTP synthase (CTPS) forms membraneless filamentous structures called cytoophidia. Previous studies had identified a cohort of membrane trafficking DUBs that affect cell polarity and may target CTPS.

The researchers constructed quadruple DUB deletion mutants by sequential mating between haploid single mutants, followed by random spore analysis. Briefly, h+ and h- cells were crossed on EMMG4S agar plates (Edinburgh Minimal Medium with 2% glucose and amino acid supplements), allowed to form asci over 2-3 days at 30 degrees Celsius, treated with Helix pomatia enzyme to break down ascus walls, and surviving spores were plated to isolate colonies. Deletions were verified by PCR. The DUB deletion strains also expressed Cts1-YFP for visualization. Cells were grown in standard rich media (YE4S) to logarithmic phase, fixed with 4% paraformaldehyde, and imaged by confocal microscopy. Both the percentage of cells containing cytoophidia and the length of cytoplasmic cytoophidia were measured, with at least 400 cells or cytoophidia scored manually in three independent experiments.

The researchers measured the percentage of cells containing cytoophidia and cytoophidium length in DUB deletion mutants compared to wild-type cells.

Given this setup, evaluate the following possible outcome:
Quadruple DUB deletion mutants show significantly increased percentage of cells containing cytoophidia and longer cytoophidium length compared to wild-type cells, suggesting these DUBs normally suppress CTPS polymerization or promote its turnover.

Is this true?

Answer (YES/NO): NO